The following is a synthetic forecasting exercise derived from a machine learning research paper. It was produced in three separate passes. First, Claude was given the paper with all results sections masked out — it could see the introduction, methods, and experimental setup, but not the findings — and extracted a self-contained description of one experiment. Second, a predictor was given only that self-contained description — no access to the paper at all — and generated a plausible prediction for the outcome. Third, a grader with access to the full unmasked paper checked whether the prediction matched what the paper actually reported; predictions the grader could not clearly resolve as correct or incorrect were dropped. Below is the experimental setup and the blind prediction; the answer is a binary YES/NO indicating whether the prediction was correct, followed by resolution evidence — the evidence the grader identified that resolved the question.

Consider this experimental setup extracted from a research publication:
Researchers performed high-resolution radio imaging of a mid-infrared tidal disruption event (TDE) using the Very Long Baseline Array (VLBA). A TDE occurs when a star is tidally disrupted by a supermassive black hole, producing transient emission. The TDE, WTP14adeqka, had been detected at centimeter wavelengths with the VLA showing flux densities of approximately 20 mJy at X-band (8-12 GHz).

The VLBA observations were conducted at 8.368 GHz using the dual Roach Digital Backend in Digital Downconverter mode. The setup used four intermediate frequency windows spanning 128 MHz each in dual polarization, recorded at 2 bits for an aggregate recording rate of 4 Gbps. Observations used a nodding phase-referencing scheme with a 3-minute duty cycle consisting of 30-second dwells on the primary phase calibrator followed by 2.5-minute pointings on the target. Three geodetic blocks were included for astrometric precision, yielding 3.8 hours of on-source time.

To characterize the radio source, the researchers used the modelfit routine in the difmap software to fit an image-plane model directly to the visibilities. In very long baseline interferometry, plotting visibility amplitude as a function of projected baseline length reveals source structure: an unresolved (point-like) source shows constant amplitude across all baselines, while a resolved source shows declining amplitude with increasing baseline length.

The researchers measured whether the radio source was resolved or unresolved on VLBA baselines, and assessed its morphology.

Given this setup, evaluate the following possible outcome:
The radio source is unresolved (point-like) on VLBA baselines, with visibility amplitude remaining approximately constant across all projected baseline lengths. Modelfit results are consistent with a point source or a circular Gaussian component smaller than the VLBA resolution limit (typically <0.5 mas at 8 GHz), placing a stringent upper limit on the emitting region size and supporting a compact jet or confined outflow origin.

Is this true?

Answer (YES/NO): NO